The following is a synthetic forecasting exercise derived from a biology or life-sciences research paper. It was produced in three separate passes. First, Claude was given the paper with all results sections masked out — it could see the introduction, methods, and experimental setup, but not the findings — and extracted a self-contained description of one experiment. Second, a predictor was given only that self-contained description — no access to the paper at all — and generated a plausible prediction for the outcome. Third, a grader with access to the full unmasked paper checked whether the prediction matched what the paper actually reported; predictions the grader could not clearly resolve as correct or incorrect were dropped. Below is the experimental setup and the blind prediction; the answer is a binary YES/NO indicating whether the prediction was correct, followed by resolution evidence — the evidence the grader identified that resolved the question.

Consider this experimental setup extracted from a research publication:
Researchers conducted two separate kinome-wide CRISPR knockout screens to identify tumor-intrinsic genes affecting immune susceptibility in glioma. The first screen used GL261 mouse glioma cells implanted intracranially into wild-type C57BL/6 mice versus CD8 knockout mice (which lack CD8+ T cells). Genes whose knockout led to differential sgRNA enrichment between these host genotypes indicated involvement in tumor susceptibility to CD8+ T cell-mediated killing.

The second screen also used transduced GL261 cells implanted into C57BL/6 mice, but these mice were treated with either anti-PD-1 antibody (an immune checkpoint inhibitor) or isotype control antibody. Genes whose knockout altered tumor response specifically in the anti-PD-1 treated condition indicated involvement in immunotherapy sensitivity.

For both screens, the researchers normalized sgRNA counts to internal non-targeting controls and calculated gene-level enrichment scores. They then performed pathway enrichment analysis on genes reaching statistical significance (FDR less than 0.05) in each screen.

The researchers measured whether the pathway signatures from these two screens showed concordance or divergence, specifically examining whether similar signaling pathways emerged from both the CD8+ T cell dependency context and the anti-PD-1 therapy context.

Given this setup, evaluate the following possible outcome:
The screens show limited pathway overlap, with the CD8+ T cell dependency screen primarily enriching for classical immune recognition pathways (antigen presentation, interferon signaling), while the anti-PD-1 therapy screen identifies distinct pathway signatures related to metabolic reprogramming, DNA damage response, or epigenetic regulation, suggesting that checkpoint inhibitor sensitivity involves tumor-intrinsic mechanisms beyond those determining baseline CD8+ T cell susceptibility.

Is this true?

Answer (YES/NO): NO